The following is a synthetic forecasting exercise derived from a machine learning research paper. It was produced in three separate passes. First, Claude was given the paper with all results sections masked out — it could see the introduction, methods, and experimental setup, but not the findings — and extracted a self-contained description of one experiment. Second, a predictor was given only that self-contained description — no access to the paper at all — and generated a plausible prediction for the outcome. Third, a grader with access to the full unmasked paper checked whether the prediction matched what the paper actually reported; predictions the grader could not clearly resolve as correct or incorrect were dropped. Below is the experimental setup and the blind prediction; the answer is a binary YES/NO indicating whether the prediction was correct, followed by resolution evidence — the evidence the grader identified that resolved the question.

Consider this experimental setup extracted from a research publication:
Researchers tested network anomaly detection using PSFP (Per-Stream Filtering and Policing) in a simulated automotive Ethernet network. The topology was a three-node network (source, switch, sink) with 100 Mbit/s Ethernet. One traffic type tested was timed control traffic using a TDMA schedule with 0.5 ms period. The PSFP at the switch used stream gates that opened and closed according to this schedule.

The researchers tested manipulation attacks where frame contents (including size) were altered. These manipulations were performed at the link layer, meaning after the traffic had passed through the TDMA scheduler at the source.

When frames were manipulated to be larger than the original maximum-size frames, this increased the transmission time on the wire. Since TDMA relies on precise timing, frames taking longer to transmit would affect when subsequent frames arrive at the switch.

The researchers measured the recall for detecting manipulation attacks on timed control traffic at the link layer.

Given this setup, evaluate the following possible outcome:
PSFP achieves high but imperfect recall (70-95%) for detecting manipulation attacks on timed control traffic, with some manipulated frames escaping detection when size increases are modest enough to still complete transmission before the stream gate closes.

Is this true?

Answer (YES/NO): YES